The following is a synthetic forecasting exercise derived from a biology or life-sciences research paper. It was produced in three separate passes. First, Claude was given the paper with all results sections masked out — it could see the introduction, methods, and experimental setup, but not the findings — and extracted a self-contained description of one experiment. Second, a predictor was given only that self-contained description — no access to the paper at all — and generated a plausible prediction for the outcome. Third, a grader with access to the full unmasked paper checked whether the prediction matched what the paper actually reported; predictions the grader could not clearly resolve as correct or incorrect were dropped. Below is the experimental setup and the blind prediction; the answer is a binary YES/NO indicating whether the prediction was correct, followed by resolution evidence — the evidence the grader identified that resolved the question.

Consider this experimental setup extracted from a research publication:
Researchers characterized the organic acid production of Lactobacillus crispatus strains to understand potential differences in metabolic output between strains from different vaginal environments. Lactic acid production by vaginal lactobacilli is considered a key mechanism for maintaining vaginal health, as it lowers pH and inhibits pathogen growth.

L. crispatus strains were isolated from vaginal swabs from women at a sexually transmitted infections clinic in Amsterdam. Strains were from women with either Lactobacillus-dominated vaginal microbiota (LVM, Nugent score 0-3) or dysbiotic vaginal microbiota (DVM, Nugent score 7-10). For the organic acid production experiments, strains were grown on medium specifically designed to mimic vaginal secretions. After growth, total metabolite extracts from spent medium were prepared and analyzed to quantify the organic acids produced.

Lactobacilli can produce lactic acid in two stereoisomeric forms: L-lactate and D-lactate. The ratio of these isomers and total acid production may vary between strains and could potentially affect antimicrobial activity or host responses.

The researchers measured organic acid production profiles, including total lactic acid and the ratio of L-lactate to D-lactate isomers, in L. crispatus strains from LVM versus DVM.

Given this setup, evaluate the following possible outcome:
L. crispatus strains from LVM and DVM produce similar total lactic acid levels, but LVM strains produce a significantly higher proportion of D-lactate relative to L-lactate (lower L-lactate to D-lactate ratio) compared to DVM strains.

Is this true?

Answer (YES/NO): NO